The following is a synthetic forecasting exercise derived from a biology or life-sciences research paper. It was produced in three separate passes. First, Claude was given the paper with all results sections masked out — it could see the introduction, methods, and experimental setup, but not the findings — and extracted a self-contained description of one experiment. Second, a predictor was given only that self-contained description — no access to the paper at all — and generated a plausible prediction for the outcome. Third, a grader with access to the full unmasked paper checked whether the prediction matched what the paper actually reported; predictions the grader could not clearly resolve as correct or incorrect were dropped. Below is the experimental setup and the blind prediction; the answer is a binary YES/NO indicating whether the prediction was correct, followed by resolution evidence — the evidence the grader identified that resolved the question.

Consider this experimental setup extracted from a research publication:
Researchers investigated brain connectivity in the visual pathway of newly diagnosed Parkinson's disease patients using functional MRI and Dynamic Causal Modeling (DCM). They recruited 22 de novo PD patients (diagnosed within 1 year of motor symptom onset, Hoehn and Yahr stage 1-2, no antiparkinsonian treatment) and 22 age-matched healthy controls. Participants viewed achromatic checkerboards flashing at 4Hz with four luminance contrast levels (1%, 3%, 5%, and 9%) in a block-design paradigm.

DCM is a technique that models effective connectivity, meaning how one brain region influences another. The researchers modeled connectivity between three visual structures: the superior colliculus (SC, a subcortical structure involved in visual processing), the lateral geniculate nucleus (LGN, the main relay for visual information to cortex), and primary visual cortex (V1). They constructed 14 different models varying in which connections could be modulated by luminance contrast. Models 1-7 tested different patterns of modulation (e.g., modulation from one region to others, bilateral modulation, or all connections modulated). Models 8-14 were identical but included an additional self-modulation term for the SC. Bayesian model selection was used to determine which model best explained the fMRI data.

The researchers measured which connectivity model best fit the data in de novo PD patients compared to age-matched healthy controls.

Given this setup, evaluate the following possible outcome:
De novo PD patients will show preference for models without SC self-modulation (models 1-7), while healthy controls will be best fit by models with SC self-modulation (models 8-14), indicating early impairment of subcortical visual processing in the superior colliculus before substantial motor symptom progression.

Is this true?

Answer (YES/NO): NO